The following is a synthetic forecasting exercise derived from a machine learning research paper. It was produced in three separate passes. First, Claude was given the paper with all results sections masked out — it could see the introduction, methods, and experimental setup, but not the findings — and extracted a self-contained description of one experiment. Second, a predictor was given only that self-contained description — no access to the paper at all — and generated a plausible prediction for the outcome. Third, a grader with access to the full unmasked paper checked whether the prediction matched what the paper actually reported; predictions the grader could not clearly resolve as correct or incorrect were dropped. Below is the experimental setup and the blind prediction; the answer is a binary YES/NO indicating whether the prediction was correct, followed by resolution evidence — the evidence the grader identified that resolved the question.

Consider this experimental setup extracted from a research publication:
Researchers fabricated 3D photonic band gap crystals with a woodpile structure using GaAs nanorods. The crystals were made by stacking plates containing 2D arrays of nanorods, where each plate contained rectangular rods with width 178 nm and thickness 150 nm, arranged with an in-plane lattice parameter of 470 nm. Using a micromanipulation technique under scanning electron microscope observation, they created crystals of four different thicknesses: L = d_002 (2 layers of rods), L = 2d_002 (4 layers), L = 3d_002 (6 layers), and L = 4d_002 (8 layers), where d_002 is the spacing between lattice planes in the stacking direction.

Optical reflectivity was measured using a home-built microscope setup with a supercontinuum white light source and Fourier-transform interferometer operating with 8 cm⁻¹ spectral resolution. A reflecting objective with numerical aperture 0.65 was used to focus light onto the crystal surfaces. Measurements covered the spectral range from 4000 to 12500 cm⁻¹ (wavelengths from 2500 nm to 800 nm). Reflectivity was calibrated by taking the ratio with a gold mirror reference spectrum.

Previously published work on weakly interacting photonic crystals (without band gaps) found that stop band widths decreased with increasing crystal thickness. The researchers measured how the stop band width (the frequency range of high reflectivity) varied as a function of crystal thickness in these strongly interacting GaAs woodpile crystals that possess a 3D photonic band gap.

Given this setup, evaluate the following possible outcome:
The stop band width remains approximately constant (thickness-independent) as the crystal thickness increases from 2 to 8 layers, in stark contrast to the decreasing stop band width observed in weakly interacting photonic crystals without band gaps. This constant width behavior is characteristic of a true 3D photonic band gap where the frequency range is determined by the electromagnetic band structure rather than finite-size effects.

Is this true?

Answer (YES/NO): NO